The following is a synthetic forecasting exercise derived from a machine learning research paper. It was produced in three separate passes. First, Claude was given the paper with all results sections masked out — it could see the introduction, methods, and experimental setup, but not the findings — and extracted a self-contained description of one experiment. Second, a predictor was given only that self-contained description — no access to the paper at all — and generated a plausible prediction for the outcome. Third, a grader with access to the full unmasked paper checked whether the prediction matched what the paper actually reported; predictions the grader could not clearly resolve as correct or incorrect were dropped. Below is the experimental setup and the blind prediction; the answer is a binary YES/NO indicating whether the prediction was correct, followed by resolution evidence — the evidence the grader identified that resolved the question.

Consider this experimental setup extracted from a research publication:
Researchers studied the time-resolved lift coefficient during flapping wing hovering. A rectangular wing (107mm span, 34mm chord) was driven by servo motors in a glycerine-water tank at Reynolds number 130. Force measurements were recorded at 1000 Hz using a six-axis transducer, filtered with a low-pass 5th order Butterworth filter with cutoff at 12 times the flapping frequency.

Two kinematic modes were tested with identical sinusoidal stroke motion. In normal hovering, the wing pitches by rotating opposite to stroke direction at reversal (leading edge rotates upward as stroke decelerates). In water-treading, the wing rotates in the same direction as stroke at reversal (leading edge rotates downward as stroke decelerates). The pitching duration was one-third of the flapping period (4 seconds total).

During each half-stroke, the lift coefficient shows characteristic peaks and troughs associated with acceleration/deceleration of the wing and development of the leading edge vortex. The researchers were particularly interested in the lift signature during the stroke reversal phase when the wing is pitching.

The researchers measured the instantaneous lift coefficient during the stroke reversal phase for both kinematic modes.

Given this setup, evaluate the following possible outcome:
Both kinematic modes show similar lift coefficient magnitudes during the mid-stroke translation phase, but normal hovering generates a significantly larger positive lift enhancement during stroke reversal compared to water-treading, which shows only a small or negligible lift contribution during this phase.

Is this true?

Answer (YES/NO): NO